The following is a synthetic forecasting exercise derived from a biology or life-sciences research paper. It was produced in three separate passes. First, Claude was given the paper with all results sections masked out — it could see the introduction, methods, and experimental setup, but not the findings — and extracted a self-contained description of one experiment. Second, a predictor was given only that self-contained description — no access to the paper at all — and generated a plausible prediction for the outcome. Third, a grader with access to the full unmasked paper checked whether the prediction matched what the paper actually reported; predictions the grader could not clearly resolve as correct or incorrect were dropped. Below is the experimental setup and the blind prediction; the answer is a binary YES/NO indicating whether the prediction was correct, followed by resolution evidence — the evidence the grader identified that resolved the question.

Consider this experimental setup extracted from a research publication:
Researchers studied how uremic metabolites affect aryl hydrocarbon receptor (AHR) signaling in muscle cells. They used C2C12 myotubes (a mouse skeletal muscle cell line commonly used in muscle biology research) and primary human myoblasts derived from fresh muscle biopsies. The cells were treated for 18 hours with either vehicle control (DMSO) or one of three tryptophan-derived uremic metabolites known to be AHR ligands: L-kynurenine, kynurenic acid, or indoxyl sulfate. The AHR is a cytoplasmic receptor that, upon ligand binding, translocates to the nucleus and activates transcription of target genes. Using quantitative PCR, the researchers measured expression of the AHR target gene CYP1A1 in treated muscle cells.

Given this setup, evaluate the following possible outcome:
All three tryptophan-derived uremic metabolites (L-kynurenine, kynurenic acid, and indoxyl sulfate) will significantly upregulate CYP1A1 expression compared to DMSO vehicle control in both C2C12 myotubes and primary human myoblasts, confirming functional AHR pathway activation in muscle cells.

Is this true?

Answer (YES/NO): YES